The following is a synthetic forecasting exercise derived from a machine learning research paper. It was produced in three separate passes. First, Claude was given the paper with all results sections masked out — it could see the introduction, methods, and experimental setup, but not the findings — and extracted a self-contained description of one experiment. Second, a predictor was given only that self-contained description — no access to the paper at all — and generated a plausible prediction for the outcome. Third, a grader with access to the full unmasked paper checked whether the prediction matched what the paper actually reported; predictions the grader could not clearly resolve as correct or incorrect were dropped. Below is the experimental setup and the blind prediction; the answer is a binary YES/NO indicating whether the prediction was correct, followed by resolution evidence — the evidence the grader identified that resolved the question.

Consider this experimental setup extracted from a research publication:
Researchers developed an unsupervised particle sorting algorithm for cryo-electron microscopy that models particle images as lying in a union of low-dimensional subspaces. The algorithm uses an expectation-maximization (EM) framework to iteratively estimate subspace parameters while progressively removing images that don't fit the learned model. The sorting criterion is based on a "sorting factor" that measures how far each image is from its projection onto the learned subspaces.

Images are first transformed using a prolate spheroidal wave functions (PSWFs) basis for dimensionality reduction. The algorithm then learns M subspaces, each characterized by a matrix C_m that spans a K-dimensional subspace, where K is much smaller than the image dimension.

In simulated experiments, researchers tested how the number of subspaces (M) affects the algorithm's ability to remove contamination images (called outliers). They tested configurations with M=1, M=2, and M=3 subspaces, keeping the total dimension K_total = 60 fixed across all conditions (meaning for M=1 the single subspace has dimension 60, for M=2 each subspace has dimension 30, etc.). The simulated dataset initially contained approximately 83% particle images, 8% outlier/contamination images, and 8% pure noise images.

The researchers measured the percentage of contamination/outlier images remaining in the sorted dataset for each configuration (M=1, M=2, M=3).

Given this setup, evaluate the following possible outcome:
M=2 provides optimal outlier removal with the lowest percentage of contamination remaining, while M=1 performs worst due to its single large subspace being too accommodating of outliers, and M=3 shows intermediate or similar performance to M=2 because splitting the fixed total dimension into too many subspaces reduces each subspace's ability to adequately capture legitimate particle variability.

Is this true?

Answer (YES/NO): NO